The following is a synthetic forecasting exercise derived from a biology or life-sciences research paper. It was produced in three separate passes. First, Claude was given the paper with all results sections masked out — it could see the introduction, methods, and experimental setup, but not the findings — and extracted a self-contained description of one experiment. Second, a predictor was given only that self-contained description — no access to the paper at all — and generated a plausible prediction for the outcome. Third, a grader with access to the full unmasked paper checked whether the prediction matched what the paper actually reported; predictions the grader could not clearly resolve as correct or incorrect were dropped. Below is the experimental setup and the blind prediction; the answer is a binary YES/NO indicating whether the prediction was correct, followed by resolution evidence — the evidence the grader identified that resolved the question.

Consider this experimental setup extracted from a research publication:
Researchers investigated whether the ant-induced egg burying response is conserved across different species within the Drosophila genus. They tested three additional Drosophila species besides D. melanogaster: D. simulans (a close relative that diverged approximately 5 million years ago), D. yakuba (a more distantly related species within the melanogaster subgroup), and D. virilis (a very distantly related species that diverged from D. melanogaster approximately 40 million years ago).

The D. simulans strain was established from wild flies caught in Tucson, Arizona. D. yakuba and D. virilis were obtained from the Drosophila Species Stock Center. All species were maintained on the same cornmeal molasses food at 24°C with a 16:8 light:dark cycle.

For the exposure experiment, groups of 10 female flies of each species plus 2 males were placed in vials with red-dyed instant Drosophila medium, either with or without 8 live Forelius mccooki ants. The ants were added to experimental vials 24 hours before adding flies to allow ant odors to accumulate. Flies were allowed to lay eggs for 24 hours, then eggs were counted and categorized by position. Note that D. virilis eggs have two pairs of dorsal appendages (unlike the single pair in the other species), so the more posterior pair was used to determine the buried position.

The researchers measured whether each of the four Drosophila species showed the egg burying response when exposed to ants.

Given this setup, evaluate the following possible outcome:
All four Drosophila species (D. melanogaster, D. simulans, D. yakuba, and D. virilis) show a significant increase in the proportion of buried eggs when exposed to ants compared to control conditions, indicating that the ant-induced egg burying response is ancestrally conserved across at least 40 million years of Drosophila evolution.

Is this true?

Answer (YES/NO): YES